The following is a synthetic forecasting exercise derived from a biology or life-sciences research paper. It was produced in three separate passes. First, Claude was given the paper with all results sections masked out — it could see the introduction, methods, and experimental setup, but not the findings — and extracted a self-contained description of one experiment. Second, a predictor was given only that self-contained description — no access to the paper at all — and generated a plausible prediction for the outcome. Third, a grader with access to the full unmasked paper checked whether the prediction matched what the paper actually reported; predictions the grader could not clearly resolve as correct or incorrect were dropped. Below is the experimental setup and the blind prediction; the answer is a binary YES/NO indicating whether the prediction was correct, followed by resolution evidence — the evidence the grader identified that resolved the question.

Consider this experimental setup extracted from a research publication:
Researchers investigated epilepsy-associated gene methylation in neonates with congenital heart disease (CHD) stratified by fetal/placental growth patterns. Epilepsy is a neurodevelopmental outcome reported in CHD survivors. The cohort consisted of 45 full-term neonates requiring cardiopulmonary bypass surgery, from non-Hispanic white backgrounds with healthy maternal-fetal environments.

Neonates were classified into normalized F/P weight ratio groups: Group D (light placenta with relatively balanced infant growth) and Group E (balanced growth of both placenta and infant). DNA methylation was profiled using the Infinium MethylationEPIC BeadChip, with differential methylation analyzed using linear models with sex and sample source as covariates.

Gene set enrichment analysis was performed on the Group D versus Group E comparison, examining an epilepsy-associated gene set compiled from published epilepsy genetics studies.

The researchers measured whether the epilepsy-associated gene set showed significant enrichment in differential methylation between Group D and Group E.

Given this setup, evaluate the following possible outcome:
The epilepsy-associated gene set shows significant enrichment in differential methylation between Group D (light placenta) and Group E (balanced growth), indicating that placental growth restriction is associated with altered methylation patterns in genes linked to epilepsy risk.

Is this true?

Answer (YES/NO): YES